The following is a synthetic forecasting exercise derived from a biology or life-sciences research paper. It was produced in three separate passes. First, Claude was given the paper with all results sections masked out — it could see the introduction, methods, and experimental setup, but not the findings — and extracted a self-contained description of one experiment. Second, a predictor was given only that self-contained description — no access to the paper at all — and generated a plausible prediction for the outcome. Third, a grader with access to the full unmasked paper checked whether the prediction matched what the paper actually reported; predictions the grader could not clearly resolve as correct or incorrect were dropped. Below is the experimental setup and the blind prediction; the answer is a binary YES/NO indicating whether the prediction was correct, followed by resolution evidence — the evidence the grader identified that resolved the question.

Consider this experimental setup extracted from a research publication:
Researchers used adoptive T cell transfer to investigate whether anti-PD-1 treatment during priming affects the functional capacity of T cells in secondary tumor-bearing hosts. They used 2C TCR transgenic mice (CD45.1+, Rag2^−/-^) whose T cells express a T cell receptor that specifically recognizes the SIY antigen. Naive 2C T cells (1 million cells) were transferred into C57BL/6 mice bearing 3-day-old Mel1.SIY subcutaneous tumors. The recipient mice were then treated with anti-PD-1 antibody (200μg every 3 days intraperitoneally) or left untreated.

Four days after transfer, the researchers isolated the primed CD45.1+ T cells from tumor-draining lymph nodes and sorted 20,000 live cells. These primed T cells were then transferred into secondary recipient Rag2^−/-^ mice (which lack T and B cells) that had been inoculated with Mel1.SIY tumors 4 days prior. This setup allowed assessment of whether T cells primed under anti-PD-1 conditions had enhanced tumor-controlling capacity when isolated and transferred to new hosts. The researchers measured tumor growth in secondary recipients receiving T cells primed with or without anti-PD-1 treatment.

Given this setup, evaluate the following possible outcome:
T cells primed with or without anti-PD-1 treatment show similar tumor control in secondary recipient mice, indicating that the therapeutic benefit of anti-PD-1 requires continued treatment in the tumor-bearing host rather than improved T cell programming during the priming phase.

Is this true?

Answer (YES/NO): NO